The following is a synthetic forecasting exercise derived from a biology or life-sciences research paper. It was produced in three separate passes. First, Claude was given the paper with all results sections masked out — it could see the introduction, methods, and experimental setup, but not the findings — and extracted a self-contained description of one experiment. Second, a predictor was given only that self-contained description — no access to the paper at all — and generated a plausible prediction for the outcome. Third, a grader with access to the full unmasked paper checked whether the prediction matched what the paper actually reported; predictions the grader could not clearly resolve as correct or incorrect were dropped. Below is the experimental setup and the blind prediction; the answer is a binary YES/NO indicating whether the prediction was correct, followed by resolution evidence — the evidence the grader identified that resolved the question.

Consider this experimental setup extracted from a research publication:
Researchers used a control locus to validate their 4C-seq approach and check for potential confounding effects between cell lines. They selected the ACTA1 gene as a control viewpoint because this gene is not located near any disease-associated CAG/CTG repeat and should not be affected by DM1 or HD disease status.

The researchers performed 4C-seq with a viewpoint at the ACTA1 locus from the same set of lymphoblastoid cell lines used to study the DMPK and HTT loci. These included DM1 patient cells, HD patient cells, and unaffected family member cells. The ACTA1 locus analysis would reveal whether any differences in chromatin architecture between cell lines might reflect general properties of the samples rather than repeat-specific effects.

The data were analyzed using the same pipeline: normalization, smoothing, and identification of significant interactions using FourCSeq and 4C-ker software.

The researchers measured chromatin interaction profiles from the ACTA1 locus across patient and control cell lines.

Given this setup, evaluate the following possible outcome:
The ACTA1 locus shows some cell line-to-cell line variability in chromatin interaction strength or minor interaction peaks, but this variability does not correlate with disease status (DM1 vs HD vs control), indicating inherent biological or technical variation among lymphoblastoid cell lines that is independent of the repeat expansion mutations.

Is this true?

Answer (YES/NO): YES